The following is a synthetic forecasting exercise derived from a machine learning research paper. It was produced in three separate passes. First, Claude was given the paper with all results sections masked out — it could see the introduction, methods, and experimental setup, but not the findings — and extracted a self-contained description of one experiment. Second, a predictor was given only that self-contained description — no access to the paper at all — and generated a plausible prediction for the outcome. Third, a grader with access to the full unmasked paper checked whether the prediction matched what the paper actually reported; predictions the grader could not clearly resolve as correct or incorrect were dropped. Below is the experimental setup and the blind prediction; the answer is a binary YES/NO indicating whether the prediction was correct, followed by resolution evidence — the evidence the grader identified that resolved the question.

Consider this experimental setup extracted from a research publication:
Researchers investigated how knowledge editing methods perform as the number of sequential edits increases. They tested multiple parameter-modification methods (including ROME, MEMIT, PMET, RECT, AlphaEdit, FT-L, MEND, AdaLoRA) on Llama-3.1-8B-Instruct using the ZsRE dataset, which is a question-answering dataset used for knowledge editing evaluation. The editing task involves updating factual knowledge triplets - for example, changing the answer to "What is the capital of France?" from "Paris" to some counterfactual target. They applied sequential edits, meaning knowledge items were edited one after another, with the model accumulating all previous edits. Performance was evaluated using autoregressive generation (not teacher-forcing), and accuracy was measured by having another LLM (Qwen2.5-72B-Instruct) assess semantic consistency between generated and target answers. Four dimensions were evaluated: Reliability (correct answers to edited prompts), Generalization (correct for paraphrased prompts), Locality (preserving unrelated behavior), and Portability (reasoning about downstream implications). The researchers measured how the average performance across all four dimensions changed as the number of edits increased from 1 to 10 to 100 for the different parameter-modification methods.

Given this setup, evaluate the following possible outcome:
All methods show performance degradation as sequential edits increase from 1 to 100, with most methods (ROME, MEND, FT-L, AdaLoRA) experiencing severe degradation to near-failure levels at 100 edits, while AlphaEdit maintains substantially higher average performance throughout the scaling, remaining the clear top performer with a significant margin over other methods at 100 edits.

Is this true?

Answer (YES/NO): NO